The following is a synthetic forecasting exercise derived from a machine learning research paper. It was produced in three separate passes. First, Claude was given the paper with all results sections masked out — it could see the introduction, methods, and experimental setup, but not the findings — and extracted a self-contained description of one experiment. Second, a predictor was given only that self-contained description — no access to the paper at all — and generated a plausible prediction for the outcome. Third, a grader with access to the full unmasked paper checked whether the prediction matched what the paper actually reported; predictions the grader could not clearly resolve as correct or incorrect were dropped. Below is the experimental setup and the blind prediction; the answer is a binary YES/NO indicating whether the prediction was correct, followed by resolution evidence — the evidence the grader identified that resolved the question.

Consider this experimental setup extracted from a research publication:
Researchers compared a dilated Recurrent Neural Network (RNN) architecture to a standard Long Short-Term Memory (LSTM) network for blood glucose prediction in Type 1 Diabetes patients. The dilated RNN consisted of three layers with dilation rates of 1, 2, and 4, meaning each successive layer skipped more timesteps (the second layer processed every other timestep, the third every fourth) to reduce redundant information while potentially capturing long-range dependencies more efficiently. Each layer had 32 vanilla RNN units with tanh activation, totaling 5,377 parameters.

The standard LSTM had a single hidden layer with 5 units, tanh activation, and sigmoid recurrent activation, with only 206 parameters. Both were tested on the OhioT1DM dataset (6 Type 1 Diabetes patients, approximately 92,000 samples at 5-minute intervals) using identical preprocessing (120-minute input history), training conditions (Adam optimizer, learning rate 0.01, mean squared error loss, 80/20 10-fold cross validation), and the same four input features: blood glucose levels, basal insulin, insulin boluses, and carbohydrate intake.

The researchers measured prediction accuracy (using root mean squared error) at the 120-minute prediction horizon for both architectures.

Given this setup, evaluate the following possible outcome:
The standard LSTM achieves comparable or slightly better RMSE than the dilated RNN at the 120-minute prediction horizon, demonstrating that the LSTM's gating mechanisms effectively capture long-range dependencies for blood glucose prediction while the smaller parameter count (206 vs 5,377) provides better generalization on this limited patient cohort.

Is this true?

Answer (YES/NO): NO